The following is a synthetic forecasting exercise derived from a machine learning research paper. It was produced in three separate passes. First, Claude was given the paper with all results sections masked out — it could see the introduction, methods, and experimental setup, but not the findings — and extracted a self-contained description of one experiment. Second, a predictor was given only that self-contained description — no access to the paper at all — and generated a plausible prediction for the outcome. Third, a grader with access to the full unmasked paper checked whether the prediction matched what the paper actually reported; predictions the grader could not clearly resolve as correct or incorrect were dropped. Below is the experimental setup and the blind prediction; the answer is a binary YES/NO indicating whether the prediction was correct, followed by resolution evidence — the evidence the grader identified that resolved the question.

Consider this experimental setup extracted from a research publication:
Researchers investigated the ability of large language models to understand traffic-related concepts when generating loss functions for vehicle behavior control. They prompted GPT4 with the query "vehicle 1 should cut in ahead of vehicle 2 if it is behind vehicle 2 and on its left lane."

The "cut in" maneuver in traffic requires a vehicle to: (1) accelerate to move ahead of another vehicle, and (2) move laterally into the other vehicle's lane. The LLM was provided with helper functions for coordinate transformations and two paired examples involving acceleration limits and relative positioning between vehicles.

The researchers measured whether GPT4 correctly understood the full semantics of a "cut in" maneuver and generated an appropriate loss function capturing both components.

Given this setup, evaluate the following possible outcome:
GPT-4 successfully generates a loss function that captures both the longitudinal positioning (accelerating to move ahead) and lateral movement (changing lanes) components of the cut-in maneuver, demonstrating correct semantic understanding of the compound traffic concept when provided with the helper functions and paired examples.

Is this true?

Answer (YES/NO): NO